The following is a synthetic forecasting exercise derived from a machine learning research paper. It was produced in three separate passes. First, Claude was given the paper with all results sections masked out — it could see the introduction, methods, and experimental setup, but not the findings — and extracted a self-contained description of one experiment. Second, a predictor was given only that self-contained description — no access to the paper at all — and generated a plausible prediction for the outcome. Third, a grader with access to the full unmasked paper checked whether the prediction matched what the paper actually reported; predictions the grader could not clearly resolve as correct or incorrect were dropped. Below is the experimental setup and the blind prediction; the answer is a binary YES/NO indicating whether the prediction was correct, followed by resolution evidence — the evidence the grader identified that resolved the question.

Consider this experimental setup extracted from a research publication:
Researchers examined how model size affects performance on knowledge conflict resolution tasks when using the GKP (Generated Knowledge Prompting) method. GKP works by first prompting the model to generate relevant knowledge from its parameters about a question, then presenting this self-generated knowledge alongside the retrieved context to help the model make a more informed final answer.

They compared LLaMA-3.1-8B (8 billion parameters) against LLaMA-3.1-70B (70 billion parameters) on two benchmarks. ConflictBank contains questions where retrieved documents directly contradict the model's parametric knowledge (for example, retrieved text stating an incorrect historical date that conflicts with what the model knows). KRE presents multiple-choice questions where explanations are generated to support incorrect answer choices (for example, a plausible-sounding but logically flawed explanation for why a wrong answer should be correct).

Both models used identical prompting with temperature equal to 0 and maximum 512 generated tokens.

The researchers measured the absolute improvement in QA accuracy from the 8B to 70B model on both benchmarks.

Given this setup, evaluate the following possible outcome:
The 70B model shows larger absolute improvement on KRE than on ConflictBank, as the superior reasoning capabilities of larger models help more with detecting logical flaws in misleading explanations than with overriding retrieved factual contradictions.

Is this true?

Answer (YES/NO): YES